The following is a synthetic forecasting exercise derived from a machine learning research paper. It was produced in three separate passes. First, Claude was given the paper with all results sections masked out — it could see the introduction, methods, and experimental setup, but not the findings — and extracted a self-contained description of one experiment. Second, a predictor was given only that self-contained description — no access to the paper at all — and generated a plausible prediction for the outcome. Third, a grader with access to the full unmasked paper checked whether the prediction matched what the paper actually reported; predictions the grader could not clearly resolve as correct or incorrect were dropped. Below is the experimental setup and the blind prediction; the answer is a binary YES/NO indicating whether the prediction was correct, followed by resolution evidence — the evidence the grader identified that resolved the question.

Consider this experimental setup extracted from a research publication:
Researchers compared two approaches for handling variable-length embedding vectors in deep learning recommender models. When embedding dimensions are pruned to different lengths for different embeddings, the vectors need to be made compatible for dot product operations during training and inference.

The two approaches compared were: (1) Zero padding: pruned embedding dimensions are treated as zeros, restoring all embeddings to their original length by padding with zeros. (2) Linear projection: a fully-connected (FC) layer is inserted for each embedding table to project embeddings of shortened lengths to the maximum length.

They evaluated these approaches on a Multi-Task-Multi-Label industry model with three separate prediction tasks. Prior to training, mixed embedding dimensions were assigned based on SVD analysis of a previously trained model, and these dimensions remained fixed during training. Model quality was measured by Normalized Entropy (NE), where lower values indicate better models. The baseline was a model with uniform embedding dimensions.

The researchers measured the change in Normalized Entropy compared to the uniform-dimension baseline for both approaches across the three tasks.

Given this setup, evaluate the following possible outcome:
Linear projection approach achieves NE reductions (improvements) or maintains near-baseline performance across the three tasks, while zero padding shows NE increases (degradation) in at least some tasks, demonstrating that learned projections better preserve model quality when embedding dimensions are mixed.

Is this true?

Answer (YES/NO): NO